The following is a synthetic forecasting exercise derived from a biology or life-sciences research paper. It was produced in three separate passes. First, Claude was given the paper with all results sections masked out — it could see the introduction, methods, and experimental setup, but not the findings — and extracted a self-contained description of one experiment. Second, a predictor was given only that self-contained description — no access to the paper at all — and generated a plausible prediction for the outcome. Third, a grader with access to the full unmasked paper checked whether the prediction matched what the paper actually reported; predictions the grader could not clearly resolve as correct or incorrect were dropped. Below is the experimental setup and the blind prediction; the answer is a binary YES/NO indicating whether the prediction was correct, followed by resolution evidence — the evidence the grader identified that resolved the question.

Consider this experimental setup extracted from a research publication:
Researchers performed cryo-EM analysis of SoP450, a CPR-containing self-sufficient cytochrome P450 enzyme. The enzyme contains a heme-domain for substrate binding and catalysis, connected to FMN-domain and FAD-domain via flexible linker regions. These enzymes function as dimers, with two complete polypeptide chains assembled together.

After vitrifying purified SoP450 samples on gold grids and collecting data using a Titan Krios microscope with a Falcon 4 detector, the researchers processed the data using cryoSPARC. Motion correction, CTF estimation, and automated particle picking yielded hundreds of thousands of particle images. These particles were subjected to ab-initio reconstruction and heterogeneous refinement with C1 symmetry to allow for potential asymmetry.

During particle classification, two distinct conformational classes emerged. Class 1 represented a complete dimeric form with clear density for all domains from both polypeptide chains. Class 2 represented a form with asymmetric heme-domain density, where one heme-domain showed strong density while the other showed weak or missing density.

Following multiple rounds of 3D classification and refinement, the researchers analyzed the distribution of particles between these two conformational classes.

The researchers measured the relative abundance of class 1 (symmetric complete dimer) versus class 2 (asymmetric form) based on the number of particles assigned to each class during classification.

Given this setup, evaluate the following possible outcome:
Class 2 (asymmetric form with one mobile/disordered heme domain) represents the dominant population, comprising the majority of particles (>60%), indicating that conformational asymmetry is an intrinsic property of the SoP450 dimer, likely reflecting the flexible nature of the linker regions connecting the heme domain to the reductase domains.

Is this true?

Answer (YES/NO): NO